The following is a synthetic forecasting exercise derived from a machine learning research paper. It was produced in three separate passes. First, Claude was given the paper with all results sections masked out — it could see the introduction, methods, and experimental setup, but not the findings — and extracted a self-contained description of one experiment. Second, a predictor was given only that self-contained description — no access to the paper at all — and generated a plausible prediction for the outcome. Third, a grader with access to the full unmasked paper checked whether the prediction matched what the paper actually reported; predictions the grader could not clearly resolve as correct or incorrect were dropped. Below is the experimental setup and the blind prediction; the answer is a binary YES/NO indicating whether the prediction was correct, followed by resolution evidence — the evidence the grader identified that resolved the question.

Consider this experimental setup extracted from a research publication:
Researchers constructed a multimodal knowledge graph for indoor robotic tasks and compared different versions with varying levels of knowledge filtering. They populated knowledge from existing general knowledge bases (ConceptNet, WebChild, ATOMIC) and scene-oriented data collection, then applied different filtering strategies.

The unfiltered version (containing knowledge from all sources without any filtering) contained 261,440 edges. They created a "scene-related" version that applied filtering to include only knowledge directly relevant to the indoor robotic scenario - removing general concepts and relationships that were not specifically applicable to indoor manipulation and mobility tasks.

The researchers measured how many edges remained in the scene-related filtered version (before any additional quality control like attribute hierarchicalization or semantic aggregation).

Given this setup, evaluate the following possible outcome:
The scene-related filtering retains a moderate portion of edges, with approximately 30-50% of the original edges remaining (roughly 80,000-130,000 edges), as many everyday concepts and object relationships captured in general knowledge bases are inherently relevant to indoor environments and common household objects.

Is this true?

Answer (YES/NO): YES